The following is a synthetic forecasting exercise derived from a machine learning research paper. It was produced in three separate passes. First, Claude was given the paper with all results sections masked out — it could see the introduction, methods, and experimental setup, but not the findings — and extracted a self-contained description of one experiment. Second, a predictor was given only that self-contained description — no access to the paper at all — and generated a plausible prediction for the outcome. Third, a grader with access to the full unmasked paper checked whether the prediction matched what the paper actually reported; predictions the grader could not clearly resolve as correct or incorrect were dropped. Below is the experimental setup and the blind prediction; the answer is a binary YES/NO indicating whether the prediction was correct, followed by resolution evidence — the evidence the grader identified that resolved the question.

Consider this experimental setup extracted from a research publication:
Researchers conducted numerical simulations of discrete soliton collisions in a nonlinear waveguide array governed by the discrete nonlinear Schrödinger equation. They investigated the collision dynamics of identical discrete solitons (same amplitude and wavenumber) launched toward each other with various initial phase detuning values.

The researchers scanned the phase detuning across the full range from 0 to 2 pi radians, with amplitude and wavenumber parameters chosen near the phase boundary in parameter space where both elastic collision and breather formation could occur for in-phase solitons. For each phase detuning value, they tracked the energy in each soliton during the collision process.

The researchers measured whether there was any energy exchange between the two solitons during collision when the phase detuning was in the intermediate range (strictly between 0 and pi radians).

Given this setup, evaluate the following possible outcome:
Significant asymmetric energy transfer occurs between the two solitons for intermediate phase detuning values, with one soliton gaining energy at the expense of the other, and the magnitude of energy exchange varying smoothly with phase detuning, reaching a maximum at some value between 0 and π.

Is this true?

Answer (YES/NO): YES